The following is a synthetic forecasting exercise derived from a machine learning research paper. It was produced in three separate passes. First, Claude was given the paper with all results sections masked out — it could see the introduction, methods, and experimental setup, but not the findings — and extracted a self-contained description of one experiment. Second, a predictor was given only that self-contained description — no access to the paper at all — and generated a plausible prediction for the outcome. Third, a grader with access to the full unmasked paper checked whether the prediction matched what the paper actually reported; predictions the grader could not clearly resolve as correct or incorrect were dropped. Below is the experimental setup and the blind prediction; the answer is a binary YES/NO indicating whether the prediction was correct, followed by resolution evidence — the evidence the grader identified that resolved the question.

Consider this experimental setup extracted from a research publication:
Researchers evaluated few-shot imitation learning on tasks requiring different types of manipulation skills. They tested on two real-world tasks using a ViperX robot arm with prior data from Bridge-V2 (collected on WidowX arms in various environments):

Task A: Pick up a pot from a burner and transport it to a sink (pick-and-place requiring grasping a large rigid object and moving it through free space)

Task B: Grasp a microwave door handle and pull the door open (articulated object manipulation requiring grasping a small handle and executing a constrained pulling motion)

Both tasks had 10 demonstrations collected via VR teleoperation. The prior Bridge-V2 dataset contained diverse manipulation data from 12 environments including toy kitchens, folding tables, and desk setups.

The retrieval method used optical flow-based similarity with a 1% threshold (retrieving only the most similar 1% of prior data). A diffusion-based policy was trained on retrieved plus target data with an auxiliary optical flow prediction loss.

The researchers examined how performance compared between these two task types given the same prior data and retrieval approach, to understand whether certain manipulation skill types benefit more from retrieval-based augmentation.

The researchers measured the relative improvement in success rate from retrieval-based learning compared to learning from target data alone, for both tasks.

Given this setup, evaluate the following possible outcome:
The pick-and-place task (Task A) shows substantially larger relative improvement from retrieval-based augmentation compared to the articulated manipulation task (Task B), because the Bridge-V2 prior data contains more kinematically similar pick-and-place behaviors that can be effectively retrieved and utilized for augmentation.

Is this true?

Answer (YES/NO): YES